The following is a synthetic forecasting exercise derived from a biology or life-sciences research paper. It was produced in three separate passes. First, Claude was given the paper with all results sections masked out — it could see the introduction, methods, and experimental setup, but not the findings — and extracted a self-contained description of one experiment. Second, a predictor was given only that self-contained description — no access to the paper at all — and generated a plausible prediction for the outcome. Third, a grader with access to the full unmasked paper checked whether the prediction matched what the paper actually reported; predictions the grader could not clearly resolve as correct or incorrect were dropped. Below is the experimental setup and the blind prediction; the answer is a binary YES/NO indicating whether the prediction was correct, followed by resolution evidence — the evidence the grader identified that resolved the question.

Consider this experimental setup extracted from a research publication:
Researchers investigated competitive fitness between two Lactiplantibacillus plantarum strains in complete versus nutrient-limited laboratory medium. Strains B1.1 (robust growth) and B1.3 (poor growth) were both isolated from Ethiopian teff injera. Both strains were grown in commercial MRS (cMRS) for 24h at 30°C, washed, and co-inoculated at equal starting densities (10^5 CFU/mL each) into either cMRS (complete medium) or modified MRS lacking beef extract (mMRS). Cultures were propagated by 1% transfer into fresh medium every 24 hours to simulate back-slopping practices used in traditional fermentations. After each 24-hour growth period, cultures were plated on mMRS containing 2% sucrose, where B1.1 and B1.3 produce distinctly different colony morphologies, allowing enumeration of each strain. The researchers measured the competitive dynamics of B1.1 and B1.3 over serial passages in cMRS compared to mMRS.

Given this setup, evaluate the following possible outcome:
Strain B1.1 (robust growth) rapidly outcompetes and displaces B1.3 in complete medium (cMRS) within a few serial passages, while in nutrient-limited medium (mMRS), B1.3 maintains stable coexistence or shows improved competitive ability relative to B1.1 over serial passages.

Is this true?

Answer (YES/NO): NO